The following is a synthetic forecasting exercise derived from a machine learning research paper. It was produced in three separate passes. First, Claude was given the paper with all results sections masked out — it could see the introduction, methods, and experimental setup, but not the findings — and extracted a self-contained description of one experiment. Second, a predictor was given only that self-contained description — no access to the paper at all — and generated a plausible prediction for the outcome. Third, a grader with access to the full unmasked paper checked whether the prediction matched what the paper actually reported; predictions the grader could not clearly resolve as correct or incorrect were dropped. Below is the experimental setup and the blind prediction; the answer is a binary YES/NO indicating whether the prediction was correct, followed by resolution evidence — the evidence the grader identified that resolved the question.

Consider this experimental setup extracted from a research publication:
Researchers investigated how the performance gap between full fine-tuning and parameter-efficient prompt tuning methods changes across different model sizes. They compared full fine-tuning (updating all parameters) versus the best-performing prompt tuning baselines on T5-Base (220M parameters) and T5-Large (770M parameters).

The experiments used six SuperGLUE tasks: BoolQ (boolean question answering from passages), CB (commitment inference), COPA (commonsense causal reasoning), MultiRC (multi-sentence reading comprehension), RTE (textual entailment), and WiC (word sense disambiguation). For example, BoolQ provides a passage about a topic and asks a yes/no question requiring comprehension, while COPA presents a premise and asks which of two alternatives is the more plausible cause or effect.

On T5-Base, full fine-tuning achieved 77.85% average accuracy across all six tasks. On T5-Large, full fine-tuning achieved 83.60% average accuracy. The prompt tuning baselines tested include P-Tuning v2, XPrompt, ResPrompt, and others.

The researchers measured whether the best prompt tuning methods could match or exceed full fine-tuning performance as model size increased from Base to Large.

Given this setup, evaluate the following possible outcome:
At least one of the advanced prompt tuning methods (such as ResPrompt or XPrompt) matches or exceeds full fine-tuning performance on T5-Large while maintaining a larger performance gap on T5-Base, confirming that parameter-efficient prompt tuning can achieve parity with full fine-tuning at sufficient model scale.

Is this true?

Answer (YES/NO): YES